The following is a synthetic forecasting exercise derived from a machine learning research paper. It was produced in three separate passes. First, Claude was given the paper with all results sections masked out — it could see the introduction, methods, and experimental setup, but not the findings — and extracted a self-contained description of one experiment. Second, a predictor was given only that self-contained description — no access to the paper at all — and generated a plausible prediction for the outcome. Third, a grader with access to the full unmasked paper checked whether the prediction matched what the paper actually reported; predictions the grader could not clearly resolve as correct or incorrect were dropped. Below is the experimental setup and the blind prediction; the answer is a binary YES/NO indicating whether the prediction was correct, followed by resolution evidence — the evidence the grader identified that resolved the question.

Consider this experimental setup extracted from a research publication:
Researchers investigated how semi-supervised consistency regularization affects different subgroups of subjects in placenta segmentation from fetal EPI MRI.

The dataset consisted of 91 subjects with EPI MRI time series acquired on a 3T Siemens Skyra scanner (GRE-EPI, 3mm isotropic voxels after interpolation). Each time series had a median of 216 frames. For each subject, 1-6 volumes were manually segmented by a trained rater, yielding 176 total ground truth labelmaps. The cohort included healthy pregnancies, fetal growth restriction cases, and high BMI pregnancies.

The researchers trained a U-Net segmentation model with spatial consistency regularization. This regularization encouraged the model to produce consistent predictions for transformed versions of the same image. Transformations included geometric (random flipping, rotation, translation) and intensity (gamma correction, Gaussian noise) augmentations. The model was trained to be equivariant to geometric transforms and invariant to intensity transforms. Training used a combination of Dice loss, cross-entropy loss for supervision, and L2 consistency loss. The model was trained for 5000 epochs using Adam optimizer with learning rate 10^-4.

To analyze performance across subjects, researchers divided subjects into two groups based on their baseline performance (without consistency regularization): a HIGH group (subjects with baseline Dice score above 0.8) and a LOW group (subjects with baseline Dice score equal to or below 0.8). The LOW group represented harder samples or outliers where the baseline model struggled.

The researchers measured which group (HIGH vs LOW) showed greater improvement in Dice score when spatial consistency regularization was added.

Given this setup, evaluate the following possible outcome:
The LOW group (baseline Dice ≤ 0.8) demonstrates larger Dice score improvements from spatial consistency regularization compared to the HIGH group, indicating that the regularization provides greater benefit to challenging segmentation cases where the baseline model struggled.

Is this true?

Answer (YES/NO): YES